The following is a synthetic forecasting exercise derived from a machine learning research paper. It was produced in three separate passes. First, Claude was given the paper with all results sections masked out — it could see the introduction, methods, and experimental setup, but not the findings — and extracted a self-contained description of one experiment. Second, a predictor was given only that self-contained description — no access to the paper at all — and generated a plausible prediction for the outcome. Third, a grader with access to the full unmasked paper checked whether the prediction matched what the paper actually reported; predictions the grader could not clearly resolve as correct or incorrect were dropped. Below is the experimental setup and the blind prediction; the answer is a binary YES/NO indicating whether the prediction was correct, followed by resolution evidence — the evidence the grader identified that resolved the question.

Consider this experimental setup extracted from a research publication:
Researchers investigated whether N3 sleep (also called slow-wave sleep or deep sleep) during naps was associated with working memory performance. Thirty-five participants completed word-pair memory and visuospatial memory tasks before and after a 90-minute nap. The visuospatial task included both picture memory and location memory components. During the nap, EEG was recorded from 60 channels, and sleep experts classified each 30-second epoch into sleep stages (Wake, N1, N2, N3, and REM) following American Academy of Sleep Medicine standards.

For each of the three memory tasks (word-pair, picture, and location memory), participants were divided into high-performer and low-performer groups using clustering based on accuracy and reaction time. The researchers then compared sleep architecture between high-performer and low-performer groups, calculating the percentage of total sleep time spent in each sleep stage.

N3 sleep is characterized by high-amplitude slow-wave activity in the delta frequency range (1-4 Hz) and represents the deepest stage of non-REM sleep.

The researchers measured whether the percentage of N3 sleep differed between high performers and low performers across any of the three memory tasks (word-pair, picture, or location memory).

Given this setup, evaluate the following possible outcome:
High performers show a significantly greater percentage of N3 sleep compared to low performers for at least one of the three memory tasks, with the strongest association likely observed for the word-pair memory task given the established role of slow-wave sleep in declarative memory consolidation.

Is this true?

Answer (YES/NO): NO